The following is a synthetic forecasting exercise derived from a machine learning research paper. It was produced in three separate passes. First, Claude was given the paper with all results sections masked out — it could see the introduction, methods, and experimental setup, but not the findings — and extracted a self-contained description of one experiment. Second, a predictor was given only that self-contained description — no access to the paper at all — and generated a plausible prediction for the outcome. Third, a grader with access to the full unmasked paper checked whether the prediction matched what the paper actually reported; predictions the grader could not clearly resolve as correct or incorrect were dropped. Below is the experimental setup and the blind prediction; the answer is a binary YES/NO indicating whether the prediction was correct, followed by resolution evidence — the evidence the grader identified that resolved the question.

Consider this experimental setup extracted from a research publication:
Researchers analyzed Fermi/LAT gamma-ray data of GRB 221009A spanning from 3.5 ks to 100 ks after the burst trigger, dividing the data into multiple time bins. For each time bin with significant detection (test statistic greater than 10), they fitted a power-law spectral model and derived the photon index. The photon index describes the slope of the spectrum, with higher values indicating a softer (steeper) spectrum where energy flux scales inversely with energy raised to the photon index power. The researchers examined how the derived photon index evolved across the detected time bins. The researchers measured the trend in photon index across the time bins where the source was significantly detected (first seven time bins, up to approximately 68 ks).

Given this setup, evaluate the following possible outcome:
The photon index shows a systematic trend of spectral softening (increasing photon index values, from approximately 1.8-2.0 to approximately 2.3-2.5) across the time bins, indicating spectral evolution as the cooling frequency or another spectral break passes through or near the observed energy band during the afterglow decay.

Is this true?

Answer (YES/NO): NO